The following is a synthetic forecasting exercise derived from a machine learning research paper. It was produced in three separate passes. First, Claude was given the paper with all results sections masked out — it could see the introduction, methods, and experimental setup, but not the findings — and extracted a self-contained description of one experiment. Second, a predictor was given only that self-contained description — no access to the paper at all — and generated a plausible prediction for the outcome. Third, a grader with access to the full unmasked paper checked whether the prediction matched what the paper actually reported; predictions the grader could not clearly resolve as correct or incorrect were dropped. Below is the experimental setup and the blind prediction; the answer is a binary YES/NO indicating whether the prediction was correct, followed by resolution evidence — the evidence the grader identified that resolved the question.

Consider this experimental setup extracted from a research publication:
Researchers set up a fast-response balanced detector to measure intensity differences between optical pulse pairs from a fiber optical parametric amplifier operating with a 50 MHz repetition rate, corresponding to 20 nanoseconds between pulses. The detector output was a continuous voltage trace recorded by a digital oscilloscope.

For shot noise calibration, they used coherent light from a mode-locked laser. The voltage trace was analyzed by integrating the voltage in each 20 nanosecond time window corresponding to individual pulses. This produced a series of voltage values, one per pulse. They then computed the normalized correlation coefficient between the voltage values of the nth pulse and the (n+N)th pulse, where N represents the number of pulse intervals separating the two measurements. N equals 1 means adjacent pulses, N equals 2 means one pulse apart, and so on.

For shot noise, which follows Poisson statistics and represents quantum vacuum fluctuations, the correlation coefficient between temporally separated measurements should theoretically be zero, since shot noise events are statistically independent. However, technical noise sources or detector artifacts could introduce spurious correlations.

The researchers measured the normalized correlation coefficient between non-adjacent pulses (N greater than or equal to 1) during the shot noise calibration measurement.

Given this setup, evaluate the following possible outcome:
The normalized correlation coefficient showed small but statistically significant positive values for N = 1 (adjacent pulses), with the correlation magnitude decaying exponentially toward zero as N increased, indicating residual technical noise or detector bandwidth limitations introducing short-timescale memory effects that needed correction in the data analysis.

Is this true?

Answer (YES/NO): NO